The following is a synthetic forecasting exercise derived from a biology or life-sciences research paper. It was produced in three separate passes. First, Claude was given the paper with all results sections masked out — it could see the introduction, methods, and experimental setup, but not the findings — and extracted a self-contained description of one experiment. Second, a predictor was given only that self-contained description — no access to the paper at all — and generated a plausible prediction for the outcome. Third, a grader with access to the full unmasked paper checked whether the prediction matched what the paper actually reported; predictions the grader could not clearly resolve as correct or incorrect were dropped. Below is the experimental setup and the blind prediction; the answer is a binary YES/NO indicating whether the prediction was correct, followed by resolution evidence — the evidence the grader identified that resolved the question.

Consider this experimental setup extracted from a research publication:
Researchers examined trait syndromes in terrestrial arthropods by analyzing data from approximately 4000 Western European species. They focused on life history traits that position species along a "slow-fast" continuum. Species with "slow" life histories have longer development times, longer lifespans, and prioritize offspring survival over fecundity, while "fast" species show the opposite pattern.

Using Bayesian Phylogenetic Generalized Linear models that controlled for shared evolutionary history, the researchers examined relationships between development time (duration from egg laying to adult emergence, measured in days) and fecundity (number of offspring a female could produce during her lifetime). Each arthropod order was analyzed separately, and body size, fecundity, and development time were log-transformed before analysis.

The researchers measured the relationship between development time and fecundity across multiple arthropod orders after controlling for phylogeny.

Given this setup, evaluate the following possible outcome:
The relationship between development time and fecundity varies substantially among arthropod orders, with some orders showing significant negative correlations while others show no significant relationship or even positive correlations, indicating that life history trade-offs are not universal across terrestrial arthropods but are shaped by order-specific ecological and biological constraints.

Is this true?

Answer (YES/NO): YES